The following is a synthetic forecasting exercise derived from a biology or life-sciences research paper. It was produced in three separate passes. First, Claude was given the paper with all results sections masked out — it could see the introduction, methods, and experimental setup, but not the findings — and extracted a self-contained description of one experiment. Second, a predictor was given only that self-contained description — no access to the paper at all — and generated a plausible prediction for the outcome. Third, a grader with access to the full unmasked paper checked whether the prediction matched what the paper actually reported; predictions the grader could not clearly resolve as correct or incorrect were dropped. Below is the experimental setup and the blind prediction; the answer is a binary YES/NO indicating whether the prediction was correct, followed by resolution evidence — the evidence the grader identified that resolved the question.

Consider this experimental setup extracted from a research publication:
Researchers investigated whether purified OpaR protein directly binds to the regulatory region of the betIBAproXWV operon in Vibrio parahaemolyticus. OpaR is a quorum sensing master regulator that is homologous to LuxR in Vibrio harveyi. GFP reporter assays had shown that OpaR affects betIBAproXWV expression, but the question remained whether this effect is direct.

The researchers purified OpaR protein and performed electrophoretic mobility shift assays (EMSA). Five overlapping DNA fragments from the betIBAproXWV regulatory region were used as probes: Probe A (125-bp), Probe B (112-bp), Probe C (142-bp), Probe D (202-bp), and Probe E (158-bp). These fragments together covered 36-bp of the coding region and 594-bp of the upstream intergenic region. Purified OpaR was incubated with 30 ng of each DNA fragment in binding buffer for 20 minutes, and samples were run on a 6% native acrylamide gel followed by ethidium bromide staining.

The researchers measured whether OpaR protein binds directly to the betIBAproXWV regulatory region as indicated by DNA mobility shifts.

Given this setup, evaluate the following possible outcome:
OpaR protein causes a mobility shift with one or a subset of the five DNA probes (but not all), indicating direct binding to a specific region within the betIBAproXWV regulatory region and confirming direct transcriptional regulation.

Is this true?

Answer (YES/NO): NO